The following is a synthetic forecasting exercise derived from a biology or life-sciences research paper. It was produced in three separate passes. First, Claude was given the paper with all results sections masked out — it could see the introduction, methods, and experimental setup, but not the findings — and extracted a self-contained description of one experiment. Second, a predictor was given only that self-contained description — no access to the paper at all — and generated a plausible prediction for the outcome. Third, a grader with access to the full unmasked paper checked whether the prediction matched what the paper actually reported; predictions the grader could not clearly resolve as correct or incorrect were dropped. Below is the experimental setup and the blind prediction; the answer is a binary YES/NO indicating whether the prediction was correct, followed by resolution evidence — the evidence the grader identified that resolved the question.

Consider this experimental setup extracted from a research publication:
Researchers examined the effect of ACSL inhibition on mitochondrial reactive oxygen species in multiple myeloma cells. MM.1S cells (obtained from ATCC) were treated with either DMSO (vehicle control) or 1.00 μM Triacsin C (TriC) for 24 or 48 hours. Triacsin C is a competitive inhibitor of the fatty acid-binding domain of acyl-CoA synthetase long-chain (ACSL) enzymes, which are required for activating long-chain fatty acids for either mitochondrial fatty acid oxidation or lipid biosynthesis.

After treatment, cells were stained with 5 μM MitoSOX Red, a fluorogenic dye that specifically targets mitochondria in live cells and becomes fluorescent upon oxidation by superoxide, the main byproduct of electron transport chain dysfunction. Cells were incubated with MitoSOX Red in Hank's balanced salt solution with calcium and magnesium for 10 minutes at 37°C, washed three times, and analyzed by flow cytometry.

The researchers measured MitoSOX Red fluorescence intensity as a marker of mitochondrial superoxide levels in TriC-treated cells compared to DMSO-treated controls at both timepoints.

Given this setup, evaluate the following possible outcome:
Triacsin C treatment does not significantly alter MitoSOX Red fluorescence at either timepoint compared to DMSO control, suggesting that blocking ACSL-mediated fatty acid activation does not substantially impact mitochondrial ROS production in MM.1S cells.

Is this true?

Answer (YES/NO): NO